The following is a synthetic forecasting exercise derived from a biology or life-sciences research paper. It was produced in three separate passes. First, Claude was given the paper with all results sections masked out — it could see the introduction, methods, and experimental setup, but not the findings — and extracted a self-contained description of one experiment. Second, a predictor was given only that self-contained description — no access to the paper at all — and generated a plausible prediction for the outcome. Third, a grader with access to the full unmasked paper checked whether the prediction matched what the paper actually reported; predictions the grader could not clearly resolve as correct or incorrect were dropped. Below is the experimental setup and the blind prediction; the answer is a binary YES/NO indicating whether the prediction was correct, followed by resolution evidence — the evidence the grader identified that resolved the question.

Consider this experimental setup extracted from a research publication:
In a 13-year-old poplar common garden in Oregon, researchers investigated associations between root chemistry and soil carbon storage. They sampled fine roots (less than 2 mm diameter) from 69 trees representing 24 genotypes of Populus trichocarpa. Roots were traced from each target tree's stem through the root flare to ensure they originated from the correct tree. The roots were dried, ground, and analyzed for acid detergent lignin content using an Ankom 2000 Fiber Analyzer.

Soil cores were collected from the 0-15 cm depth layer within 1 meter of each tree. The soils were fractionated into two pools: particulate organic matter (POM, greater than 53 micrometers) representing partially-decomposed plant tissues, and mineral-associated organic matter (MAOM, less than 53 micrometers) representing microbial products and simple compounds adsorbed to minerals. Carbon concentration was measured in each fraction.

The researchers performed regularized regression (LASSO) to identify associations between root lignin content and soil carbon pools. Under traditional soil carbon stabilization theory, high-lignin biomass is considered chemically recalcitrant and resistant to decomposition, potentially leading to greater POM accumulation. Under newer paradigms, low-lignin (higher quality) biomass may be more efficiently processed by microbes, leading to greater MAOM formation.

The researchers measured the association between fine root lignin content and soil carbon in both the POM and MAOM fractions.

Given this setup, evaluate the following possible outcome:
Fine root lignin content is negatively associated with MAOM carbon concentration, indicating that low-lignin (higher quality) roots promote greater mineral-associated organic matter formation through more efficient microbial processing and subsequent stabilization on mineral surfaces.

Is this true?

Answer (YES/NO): NO